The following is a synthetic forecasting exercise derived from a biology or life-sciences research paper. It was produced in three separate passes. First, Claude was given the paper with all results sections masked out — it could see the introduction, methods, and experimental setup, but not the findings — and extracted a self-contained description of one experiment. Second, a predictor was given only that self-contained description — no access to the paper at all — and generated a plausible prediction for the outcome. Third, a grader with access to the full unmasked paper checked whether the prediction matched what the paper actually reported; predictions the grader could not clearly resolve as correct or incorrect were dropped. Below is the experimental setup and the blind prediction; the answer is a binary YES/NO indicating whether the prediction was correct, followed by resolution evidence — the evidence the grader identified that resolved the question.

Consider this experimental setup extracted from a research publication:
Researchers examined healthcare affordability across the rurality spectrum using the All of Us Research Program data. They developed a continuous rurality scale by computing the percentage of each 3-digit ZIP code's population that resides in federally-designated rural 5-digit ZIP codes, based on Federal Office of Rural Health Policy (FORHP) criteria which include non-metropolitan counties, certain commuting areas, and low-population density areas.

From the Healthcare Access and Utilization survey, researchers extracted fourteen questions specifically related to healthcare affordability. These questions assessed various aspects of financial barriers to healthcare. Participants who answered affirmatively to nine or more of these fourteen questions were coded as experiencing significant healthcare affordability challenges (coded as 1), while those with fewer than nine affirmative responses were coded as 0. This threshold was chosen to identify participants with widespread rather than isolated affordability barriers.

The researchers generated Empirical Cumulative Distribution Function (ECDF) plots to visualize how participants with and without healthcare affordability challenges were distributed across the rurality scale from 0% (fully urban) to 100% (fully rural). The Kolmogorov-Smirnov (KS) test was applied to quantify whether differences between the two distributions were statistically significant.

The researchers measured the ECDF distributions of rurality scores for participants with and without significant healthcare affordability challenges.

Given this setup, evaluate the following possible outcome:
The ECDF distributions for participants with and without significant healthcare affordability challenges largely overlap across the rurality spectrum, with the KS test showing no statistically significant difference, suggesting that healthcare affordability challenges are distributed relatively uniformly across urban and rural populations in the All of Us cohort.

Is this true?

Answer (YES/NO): NO